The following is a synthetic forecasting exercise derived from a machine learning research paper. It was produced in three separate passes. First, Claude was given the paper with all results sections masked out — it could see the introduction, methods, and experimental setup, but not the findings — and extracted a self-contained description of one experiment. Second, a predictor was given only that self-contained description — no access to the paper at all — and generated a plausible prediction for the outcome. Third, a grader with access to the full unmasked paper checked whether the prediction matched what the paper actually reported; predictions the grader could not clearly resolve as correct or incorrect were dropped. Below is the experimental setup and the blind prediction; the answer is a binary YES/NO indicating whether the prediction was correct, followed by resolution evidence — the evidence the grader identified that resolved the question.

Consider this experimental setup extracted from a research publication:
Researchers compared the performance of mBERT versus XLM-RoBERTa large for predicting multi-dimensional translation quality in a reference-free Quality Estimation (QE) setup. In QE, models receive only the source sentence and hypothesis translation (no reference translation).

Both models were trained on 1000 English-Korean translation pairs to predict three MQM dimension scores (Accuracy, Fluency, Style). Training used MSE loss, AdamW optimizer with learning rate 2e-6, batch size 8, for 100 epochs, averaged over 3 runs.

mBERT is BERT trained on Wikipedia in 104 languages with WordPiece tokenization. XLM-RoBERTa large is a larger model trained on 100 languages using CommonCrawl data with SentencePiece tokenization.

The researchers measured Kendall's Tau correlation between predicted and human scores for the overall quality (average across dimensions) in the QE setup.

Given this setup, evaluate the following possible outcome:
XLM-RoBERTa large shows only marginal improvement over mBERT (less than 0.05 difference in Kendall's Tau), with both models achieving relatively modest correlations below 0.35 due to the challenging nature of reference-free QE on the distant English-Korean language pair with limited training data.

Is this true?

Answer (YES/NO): NO